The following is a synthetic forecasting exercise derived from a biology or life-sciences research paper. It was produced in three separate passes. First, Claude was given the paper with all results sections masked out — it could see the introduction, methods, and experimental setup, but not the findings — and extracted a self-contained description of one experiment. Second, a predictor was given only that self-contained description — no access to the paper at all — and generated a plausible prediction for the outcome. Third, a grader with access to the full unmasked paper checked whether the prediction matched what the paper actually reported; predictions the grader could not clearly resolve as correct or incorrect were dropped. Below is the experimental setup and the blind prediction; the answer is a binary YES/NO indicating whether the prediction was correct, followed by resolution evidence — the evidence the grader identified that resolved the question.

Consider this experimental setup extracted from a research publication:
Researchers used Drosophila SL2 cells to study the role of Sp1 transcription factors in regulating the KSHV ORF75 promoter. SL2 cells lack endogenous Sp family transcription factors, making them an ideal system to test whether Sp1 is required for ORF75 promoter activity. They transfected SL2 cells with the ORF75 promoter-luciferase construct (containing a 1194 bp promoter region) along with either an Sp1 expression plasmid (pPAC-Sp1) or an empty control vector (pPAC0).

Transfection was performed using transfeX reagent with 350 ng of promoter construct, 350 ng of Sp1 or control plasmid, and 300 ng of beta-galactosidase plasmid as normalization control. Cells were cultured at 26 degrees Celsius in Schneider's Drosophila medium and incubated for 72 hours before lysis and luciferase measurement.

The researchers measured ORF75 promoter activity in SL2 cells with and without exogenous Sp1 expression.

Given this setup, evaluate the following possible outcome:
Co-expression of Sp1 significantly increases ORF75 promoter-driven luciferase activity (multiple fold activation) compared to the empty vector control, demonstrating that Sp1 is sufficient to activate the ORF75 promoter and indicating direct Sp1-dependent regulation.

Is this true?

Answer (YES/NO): YES